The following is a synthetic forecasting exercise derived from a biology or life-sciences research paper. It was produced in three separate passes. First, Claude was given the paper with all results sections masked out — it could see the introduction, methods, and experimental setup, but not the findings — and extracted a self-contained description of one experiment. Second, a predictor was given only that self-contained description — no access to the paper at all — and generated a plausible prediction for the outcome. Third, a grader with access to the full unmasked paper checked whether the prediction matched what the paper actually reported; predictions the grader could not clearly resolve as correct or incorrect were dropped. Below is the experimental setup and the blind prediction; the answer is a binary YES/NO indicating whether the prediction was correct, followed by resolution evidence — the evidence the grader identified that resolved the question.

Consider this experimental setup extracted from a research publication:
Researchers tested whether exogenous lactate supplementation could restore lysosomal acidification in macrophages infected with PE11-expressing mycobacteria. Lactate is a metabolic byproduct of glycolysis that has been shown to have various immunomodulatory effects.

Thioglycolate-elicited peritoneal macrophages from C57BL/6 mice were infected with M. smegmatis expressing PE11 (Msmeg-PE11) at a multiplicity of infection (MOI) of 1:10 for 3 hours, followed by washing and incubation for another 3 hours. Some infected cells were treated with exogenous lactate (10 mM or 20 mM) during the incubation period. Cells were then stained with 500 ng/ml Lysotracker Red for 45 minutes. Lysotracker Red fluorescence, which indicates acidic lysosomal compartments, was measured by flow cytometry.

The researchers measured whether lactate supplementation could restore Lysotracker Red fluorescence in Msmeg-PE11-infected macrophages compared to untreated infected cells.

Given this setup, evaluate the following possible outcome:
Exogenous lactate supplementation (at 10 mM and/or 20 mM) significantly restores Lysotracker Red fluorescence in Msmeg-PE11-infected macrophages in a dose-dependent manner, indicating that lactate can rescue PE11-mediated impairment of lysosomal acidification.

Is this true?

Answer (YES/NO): NO